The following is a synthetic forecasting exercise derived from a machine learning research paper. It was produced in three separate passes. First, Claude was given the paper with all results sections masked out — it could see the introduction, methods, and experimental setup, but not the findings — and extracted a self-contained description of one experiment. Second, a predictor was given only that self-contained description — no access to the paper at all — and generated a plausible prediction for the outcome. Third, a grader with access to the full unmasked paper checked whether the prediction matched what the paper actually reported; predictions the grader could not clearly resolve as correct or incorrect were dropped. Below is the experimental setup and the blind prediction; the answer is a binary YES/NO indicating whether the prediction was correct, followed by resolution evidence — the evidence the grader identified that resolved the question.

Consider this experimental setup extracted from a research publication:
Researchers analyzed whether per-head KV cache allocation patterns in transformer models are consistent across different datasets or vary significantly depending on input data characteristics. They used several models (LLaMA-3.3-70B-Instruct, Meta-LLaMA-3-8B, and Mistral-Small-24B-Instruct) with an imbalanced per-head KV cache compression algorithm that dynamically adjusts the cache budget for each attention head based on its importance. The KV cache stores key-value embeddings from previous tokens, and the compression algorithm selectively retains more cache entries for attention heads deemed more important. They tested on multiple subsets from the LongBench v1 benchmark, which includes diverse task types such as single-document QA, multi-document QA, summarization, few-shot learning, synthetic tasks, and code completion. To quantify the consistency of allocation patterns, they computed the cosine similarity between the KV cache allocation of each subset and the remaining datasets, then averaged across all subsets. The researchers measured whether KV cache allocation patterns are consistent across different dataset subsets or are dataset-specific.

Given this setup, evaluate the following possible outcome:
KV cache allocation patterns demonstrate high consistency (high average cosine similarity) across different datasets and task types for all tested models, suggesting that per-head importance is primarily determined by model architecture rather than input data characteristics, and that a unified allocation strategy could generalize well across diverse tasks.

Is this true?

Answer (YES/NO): YES